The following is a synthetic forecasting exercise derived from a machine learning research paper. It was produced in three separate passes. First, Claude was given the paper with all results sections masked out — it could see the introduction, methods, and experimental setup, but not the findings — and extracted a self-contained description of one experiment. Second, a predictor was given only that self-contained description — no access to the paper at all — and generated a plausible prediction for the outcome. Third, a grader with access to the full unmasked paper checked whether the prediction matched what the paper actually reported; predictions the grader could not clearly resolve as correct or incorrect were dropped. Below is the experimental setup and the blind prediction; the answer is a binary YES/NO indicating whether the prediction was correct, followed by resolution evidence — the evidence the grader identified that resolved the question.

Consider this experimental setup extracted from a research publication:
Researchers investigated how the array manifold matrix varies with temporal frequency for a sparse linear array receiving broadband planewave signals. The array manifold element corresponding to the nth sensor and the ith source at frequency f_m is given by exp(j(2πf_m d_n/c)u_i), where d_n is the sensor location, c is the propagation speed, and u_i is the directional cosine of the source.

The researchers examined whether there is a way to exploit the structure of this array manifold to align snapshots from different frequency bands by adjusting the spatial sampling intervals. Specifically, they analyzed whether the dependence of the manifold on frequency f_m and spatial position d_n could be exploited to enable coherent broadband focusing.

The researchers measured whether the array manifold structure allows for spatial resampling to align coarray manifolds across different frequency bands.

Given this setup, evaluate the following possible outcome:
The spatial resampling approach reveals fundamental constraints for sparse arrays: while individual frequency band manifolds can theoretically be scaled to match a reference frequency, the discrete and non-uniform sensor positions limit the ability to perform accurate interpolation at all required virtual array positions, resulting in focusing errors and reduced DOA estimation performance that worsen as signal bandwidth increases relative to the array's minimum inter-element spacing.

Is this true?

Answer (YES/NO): NO